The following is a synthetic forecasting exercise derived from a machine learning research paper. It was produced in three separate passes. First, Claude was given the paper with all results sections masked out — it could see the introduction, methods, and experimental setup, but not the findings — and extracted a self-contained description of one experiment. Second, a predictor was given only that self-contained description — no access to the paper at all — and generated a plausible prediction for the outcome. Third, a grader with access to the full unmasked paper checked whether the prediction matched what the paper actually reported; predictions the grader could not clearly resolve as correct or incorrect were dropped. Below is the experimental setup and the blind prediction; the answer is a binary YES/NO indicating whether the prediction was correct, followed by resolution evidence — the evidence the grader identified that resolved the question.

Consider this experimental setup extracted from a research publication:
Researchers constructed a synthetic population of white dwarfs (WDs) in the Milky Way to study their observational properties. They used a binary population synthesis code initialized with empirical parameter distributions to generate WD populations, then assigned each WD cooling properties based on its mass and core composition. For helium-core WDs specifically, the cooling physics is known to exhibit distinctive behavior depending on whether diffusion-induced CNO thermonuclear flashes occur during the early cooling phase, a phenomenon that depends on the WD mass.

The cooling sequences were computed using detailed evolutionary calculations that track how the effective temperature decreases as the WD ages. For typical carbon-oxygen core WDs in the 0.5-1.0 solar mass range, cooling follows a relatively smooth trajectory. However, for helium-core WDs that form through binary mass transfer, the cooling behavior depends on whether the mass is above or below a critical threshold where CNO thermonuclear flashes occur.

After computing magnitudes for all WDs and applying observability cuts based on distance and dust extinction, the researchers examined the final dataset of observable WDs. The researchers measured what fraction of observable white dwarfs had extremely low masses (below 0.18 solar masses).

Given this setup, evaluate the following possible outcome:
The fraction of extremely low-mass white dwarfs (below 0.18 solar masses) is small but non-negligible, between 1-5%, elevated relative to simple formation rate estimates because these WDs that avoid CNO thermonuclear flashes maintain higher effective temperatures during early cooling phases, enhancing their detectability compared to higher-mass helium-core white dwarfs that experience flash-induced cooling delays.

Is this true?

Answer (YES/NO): NO